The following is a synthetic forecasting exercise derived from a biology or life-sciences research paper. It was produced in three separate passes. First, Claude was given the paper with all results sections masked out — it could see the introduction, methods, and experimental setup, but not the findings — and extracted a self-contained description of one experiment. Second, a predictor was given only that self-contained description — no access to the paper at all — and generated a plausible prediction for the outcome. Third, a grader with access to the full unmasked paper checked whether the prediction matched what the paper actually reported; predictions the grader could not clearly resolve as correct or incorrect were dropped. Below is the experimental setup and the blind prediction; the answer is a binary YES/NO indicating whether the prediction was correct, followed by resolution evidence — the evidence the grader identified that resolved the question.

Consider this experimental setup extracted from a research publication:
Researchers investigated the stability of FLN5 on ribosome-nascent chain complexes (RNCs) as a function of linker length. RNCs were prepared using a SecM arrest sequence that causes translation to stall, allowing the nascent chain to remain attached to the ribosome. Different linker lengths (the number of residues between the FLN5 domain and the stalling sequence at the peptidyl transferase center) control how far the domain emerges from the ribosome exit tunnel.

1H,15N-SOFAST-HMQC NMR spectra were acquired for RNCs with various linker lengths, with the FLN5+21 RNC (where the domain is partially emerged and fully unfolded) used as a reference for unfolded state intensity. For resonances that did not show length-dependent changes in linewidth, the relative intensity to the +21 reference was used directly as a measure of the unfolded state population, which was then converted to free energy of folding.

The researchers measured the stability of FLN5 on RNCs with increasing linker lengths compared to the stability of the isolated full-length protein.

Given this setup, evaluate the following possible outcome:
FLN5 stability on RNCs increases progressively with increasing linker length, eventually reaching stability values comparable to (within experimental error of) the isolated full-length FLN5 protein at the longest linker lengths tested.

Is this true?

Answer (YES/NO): NO